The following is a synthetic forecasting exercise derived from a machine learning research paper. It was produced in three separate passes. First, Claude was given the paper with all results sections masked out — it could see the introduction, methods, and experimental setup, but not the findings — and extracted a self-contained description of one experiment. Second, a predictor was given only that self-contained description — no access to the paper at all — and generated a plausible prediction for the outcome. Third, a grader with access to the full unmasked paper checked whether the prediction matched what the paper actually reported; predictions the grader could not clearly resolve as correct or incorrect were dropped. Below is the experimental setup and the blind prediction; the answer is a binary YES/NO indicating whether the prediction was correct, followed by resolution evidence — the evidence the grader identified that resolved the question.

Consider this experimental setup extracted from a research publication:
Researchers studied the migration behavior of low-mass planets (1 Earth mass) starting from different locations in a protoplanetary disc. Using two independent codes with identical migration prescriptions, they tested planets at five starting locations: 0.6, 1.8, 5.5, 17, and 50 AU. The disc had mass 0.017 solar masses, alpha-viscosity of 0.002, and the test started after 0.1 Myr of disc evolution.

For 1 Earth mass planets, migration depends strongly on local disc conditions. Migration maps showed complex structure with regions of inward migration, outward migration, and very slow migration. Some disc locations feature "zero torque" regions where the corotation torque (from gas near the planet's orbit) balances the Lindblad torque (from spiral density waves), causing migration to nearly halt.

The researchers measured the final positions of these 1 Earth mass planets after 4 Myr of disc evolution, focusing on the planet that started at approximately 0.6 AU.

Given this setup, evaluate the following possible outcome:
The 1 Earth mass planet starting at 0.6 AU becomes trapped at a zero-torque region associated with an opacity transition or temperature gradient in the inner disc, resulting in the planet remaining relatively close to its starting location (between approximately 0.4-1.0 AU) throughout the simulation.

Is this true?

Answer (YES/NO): YES